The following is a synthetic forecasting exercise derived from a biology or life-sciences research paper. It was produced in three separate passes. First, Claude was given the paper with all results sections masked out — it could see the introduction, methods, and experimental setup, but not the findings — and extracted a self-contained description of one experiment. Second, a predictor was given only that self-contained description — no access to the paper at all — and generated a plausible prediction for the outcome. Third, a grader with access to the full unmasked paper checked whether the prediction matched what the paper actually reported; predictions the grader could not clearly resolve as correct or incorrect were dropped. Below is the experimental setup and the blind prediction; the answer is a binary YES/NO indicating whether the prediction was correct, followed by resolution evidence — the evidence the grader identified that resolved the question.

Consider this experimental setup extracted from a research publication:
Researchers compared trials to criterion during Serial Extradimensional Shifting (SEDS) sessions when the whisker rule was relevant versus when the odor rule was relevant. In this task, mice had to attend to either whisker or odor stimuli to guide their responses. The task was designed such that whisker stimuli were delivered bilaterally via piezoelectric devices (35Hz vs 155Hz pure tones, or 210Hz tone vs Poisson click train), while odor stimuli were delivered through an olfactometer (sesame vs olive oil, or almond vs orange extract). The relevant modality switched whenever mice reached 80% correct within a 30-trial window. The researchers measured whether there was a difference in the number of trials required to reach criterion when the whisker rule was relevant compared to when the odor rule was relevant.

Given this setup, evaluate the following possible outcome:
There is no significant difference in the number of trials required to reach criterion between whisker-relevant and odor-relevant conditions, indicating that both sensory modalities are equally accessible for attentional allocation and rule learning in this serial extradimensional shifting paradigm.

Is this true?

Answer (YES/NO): YES